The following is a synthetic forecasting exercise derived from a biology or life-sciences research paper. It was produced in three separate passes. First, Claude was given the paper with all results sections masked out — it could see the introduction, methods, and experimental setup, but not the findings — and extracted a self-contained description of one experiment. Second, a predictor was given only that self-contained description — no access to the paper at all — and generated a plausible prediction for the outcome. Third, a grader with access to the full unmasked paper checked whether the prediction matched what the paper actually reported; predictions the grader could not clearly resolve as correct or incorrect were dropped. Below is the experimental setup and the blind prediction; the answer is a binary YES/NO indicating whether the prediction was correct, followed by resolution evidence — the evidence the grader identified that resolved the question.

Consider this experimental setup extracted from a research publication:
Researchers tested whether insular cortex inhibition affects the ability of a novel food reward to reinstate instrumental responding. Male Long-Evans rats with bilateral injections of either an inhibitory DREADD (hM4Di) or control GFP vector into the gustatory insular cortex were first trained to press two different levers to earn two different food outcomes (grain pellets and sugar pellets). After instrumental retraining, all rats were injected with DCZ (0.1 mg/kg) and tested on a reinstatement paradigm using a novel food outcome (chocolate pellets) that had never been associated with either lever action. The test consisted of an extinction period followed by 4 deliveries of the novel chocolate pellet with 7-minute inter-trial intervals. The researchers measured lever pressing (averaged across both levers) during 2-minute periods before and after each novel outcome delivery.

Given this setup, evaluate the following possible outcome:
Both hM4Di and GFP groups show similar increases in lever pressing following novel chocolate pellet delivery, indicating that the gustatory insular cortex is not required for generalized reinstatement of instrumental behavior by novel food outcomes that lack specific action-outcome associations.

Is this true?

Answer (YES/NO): YES